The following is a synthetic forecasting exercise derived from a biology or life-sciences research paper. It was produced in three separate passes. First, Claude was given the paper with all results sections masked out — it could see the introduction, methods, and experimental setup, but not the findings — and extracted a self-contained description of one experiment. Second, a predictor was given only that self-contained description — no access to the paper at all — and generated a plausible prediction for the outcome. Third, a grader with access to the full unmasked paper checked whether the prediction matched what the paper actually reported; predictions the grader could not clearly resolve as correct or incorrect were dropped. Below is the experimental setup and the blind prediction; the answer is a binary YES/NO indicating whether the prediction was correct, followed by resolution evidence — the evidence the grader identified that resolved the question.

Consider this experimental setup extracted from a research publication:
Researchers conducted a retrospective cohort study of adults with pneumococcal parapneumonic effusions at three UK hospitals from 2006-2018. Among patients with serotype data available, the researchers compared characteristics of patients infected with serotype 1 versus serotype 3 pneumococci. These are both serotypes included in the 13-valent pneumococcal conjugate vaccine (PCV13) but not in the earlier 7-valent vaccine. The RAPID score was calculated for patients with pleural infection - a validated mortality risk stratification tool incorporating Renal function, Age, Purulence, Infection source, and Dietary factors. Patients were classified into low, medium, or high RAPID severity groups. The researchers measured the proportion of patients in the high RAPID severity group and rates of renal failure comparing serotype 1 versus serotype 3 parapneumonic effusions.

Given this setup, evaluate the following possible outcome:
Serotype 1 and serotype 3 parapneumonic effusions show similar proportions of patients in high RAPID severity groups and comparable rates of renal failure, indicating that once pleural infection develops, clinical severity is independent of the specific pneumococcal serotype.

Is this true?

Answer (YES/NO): NO